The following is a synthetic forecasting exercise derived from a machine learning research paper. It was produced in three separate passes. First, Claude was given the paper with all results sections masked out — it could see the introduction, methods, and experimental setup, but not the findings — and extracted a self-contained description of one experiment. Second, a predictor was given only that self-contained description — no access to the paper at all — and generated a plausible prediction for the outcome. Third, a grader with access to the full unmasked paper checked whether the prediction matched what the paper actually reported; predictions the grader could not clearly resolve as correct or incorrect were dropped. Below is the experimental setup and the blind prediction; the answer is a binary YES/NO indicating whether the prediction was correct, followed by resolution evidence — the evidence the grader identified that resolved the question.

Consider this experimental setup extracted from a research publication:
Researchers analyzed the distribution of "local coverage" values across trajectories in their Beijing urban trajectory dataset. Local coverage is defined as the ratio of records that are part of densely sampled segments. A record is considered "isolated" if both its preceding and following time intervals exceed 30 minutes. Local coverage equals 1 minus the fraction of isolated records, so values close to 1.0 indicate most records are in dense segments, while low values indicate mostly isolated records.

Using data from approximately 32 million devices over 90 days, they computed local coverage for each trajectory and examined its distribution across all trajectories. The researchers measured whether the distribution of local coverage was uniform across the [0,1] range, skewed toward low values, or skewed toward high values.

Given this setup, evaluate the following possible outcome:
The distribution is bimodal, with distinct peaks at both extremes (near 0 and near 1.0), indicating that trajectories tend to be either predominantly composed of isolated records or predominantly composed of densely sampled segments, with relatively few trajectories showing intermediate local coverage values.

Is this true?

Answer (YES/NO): NO